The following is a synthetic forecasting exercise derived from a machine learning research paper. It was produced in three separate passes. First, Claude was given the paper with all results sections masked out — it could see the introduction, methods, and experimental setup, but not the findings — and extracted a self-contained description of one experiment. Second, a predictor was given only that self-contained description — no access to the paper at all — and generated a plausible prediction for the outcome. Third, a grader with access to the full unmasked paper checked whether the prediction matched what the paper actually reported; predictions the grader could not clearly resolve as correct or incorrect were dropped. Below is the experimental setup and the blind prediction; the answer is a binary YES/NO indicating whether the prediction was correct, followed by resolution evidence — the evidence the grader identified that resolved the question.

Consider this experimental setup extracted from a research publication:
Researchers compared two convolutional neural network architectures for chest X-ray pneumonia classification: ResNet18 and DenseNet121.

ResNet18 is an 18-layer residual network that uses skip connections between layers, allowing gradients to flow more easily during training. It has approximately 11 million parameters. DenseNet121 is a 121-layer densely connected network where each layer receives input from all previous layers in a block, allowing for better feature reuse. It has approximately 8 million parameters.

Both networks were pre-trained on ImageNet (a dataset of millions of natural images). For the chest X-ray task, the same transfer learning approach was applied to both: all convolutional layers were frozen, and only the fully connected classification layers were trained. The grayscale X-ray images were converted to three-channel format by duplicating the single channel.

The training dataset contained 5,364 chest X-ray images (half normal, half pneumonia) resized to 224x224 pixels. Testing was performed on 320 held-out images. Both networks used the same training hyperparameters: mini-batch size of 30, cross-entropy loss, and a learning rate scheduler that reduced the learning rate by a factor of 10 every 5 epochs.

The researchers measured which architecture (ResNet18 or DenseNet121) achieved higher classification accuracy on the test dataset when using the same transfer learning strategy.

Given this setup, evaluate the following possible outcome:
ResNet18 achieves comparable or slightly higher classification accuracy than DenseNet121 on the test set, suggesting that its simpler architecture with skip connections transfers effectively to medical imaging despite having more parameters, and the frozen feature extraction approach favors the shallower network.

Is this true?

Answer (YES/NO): NO